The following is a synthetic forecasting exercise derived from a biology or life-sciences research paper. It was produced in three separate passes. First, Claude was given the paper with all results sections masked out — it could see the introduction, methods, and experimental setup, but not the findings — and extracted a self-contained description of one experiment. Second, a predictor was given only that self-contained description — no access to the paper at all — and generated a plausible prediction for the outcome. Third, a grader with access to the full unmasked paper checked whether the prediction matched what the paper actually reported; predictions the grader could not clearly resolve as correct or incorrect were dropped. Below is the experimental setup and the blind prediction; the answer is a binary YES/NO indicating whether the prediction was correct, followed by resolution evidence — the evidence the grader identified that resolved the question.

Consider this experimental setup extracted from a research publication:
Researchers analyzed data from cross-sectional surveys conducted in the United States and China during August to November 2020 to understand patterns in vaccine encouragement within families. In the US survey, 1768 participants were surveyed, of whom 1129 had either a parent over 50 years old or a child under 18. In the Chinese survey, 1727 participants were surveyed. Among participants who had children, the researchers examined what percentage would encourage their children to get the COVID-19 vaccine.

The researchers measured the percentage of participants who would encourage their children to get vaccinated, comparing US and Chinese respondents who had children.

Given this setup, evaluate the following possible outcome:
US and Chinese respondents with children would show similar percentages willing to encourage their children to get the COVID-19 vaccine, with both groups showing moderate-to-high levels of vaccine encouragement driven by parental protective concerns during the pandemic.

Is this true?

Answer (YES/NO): YES